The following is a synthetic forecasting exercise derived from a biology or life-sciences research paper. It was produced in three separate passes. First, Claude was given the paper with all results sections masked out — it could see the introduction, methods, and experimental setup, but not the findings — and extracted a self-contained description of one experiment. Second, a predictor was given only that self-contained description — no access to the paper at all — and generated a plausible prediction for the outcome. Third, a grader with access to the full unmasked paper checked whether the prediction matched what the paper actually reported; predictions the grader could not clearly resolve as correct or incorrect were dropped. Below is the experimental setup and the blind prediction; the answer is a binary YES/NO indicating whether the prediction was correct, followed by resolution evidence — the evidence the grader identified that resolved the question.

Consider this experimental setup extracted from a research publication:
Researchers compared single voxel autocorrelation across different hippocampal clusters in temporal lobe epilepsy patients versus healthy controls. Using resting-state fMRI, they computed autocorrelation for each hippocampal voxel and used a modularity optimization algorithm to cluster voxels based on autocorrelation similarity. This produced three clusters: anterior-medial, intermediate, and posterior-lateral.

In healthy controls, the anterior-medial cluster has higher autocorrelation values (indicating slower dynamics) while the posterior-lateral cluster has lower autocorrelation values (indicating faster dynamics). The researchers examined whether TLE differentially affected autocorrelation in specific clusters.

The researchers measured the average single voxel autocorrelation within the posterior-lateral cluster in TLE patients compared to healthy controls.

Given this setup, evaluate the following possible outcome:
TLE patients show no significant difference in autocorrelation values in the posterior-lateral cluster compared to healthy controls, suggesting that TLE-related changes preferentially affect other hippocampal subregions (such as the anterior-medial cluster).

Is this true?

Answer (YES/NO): YES